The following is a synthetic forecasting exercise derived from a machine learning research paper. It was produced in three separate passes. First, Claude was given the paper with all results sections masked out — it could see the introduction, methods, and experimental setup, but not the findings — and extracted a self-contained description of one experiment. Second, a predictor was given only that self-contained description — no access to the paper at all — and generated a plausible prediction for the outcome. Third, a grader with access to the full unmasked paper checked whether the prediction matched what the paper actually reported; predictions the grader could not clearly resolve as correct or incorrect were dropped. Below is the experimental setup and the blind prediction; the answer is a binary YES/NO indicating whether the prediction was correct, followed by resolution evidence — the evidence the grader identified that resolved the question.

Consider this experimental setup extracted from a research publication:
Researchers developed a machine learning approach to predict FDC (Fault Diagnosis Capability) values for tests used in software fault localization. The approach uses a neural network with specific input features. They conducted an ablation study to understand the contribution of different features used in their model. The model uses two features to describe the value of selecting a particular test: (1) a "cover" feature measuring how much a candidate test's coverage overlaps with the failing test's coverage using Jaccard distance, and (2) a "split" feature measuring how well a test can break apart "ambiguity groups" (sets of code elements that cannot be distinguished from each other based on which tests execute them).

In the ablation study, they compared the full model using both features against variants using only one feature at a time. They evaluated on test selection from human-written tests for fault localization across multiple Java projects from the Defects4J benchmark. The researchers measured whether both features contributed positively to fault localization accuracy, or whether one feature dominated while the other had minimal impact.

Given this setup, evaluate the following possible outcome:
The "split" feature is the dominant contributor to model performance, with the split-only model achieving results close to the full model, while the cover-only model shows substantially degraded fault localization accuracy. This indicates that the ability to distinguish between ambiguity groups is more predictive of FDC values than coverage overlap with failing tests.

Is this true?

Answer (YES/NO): NO